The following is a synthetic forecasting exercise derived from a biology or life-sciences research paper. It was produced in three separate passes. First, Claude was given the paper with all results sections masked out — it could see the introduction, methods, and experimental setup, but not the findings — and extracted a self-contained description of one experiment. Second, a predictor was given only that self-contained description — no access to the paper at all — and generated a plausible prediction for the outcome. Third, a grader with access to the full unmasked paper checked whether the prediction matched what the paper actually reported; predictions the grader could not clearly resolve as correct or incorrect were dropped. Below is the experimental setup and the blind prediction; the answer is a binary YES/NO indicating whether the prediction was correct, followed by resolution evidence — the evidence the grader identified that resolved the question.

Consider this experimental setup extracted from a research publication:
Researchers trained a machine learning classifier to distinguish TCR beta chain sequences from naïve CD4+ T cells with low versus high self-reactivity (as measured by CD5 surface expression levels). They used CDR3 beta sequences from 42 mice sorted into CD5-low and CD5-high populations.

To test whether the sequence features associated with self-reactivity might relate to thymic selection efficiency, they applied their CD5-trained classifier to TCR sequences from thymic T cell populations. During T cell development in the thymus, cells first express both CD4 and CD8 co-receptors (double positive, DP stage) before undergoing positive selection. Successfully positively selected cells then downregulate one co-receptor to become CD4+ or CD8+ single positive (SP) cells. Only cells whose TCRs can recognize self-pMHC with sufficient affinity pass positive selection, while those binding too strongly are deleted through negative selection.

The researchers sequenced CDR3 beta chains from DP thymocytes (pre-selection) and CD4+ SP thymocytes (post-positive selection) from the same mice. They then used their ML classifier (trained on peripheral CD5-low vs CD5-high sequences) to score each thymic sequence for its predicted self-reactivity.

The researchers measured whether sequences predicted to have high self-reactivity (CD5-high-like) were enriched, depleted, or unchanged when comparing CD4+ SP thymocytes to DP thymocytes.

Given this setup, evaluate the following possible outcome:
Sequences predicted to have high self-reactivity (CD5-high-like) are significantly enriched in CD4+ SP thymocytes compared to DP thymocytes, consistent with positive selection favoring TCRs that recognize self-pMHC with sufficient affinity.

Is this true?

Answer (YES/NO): YES